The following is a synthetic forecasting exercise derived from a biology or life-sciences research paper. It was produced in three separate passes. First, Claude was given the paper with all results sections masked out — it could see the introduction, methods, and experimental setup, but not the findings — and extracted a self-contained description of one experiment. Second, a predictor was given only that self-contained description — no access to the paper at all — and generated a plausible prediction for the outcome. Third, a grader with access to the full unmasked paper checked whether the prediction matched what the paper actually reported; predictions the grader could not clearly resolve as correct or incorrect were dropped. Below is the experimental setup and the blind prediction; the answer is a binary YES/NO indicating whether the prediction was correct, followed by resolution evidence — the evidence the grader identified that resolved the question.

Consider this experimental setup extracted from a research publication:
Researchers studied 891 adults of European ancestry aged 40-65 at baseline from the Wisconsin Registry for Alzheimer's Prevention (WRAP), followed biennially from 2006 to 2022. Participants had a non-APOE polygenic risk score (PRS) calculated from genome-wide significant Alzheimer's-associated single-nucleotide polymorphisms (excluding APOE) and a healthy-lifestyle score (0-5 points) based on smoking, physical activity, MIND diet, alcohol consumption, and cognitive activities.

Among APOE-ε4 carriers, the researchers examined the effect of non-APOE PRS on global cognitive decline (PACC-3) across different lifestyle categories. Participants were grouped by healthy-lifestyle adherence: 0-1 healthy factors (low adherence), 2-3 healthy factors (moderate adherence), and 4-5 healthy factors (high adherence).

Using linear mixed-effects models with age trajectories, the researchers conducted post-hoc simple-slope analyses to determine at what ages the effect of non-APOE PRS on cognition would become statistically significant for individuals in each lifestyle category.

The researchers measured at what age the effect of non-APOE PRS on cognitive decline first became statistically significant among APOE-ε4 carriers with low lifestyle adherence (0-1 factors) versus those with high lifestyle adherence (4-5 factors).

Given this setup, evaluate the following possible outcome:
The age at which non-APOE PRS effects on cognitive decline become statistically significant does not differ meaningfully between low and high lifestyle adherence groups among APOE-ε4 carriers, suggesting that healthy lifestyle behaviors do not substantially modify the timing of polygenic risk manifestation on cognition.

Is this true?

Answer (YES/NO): NO